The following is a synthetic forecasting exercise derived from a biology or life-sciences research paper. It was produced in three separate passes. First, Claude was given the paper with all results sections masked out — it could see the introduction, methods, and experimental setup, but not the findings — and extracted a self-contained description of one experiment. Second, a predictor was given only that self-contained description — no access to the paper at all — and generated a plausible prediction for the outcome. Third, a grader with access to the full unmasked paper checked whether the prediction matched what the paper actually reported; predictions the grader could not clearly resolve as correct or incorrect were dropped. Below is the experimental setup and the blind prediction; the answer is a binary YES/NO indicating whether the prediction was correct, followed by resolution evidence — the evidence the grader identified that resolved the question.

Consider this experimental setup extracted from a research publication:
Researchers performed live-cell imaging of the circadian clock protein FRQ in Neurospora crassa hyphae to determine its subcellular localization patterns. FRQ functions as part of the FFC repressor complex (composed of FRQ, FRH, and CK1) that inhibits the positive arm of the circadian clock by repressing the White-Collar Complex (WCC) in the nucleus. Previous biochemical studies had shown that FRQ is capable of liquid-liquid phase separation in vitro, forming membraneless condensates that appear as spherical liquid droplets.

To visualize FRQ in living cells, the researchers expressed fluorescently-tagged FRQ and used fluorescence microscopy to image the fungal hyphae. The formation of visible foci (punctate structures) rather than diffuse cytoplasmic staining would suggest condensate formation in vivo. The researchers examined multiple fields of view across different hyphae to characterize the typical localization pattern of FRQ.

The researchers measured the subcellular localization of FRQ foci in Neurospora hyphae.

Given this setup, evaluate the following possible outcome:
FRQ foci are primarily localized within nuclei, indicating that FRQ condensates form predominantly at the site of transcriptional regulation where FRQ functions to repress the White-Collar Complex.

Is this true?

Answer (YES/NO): YES